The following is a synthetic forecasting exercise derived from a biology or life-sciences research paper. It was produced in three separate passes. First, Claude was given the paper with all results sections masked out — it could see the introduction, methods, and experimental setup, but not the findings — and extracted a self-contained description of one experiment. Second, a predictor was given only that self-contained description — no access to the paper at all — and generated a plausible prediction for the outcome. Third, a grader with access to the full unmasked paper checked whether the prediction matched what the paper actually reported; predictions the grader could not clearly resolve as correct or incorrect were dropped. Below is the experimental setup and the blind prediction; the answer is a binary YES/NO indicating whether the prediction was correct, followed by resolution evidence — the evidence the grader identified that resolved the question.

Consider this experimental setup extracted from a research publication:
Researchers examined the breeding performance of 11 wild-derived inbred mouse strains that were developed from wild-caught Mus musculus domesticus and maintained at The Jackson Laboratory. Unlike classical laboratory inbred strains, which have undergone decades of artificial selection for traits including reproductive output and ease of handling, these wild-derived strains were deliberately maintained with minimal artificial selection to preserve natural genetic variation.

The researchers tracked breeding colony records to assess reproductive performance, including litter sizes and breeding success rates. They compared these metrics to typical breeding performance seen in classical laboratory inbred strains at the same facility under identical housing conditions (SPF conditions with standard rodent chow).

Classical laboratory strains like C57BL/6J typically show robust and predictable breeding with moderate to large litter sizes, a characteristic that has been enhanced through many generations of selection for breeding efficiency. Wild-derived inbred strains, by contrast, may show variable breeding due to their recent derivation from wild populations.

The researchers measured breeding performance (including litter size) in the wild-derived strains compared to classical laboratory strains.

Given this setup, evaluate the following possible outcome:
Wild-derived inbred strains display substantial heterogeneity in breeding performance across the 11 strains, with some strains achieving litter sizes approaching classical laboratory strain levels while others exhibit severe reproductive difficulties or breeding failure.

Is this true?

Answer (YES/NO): NO